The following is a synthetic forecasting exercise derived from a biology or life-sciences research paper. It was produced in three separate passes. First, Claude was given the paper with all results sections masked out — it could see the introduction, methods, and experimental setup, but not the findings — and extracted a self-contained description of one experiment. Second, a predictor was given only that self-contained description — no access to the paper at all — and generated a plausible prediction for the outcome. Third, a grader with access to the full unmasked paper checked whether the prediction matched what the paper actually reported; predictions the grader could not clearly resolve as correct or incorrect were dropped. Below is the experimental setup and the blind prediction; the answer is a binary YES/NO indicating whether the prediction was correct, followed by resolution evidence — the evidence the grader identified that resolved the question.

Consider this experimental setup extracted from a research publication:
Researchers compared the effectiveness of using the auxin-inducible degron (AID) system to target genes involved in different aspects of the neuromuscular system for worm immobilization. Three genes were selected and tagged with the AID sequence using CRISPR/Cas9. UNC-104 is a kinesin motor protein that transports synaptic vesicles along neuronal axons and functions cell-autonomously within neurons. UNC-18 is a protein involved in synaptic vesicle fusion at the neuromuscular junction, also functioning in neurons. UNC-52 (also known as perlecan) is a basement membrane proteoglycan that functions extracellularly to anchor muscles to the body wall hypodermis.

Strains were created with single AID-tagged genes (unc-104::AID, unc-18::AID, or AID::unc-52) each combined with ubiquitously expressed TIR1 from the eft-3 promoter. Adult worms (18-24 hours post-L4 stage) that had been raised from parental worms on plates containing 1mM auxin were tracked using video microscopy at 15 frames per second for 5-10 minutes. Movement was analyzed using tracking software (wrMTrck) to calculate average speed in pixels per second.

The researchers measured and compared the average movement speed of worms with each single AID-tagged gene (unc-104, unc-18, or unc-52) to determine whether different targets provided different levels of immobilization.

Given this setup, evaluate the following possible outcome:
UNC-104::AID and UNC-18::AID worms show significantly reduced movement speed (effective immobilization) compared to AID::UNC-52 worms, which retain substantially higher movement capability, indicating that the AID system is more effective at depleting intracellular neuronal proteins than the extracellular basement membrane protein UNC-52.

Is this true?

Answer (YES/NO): YES